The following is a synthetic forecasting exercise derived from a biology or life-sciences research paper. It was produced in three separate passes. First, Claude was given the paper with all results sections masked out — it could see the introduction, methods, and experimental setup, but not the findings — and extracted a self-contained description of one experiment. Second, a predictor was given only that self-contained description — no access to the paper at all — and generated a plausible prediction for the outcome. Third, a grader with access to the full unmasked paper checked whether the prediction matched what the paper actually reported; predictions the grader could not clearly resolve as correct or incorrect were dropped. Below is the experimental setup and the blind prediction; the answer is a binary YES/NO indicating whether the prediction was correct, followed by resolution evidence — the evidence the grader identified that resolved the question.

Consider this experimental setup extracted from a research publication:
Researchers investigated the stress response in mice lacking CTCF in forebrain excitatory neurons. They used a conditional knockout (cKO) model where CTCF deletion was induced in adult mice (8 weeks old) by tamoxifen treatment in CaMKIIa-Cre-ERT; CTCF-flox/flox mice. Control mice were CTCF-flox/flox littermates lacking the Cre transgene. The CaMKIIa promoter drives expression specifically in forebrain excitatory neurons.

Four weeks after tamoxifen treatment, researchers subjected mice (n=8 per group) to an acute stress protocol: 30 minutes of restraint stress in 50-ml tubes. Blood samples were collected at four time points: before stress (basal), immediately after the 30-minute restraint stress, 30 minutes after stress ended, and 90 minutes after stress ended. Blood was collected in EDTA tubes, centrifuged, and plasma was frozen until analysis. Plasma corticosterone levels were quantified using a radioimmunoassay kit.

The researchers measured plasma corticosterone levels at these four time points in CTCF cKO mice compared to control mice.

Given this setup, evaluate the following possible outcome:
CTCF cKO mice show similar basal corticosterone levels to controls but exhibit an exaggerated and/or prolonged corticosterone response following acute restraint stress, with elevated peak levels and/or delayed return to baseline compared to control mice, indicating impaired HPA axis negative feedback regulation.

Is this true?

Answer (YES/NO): NO